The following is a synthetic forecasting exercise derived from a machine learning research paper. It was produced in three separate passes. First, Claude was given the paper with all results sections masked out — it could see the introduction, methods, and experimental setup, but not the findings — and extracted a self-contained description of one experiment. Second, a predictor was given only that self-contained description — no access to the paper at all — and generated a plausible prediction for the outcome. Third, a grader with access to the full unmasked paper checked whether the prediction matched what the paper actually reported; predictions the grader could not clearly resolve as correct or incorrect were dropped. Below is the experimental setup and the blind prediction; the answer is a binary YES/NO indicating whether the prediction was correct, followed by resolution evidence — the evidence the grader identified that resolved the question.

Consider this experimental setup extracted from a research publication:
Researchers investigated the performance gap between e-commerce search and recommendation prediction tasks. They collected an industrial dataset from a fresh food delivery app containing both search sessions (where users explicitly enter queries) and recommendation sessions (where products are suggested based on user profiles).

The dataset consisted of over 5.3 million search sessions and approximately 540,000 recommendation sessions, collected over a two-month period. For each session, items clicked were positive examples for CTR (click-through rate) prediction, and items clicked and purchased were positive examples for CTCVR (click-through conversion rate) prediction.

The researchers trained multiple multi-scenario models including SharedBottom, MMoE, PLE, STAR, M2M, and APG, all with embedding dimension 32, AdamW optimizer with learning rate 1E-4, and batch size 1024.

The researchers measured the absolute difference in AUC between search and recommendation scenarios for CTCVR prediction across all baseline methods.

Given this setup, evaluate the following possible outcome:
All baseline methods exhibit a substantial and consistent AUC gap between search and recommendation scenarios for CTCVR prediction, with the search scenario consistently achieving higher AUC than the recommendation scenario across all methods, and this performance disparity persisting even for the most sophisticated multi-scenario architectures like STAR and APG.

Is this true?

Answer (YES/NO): YES